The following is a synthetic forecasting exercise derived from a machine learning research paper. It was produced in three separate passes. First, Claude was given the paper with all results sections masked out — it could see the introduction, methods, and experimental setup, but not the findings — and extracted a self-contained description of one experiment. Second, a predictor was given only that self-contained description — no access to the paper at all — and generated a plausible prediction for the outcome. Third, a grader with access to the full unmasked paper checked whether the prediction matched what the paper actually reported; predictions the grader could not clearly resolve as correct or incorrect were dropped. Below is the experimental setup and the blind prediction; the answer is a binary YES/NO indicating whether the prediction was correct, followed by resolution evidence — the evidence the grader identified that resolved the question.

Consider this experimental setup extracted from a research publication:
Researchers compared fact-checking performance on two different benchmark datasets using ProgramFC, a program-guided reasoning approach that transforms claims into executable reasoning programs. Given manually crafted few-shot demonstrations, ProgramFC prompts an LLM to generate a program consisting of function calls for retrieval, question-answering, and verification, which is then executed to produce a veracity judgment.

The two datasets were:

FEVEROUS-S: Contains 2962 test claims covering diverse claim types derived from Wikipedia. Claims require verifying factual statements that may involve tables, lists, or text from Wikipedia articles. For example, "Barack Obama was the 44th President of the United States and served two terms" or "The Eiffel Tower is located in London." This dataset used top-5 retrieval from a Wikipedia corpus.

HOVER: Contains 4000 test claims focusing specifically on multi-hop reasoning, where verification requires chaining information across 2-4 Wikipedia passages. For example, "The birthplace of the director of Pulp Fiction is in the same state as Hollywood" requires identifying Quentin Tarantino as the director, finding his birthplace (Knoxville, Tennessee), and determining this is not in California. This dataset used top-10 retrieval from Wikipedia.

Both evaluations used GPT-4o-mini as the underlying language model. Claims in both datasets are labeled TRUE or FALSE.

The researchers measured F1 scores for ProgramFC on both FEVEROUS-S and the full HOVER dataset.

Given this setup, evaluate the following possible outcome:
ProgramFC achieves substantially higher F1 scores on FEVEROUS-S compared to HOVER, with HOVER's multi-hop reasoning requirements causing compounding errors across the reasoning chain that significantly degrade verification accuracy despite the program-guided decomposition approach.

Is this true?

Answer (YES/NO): YES